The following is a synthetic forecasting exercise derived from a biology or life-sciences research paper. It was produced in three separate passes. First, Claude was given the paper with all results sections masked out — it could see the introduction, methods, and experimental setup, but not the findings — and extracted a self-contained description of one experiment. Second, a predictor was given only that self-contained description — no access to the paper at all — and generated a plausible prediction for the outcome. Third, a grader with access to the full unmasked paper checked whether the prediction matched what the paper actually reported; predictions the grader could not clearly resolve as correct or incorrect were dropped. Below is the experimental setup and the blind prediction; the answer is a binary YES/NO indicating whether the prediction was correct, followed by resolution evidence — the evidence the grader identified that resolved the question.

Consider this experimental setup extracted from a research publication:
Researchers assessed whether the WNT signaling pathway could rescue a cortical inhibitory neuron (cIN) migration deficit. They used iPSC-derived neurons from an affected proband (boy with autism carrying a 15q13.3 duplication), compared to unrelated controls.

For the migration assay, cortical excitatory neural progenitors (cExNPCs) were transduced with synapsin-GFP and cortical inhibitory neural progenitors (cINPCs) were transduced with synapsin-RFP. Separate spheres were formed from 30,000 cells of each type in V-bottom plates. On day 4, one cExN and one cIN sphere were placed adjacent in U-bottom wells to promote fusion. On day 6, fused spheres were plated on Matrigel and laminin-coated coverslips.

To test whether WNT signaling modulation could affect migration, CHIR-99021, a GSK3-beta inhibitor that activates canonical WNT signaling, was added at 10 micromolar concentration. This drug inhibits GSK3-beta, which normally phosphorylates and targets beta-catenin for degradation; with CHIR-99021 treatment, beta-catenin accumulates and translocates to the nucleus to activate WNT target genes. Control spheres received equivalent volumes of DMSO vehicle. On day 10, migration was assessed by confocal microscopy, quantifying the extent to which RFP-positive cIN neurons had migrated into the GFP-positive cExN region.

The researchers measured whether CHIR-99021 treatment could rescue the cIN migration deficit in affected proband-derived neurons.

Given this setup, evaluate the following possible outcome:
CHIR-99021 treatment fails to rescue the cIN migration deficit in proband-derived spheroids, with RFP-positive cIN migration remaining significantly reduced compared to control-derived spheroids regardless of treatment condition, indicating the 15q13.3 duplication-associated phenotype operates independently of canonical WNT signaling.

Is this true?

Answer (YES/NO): NO